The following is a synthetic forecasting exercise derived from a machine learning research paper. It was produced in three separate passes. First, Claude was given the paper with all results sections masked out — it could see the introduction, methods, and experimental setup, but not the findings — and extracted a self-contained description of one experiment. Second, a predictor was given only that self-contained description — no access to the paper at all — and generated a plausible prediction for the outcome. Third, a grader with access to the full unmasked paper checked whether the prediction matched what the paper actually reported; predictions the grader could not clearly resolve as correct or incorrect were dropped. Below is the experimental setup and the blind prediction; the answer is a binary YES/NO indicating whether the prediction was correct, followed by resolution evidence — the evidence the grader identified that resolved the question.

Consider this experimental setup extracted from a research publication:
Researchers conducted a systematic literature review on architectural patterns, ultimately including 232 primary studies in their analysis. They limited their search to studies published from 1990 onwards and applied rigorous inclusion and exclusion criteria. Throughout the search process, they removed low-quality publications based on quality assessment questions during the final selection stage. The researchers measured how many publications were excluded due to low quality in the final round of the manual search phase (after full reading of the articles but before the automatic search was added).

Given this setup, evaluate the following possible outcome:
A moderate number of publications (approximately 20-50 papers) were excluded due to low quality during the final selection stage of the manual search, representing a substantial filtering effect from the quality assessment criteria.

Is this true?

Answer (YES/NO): NO